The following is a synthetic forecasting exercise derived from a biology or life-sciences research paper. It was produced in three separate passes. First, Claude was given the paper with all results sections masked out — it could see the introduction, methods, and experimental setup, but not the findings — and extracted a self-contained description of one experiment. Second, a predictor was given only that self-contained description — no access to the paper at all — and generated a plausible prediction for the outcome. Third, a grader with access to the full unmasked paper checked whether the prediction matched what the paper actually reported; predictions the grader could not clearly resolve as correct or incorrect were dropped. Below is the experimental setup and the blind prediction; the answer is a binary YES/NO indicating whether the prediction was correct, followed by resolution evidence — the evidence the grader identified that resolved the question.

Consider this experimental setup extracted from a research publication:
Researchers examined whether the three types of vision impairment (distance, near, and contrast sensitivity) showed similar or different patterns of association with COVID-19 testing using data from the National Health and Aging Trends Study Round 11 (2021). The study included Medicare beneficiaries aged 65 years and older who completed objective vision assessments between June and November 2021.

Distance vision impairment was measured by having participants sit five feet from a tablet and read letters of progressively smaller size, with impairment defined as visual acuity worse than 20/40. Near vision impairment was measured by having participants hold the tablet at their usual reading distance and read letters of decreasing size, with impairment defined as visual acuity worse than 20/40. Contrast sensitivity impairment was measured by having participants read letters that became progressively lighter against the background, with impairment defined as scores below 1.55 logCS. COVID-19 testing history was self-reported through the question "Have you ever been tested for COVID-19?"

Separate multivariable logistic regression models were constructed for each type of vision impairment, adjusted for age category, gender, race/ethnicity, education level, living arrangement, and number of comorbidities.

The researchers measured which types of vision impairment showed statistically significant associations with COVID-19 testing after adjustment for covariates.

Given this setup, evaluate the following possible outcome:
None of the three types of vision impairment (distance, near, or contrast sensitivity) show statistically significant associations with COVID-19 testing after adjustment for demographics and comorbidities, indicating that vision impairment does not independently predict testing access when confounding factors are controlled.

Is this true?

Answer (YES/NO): NO